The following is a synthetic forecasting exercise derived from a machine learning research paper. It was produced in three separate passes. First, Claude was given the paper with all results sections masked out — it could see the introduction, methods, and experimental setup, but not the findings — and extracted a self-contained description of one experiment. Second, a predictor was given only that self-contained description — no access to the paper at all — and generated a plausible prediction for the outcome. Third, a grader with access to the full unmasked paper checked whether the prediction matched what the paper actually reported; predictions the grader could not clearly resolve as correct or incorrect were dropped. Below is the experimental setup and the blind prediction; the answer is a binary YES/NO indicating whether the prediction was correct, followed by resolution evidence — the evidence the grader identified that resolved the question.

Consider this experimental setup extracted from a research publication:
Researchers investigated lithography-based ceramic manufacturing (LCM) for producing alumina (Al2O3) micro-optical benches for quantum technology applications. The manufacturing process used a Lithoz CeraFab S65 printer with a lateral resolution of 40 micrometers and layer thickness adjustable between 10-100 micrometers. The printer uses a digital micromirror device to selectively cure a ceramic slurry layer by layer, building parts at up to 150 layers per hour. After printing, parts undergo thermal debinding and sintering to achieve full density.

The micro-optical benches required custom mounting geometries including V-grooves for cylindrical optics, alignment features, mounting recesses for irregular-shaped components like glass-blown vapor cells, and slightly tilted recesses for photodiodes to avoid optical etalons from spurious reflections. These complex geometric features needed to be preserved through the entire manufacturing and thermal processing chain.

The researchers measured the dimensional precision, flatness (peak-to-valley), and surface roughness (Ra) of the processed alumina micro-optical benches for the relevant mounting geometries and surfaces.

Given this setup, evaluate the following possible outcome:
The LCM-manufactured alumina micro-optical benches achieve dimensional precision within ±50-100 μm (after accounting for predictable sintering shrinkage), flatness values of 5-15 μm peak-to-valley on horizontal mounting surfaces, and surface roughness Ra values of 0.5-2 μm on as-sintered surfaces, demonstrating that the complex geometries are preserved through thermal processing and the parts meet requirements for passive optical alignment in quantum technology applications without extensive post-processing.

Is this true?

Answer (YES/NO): NO